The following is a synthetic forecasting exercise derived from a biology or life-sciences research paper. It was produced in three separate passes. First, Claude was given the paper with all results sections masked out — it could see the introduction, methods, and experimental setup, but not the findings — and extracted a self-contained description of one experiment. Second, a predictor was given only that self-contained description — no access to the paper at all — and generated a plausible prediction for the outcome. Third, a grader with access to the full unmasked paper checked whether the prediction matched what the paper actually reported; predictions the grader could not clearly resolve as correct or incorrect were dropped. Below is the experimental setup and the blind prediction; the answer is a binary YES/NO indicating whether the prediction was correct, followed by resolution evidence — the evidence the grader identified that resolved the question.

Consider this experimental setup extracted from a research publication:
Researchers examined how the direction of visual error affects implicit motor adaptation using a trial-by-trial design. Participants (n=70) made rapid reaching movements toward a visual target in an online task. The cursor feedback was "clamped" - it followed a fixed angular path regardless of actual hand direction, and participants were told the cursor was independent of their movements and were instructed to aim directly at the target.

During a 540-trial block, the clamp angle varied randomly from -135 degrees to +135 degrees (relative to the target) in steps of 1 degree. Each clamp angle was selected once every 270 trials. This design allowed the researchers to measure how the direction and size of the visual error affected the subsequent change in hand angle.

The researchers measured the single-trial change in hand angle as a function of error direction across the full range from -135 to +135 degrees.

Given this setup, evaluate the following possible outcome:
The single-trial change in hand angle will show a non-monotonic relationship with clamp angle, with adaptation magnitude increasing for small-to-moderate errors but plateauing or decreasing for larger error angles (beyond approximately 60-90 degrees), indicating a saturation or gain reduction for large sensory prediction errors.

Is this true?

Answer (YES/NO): NO